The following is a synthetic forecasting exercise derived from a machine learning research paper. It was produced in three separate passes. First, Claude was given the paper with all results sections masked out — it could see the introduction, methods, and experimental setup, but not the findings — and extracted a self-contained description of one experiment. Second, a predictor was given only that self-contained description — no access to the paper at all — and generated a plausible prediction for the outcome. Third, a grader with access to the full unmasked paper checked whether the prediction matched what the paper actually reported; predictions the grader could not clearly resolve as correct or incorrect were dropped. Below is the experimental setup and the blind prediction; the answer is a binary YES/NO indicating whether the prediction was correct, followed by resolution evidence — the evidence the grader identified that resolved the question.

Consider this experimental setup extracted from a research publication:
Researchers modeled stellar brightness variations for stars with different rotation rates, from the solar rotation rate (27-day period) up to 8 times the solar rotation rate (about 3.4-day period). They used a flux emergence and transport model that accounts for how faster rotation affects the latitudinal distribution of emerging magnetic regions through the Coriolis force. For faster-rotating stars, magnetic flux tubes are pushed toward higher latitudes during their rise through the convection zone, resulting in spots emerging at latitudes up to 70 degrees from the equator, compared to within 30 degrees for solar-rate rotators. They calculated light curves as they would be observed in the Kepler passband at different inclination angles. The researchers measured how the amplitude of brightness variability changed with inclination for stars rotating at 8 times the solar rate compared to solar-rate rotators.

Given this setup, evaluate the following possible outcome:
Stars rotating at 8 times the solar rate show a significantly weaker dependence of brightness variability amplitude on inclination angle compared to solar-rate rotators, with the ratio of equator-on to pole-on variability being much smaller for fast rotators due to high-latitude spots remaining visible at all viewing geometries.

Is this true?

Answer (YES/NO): NO